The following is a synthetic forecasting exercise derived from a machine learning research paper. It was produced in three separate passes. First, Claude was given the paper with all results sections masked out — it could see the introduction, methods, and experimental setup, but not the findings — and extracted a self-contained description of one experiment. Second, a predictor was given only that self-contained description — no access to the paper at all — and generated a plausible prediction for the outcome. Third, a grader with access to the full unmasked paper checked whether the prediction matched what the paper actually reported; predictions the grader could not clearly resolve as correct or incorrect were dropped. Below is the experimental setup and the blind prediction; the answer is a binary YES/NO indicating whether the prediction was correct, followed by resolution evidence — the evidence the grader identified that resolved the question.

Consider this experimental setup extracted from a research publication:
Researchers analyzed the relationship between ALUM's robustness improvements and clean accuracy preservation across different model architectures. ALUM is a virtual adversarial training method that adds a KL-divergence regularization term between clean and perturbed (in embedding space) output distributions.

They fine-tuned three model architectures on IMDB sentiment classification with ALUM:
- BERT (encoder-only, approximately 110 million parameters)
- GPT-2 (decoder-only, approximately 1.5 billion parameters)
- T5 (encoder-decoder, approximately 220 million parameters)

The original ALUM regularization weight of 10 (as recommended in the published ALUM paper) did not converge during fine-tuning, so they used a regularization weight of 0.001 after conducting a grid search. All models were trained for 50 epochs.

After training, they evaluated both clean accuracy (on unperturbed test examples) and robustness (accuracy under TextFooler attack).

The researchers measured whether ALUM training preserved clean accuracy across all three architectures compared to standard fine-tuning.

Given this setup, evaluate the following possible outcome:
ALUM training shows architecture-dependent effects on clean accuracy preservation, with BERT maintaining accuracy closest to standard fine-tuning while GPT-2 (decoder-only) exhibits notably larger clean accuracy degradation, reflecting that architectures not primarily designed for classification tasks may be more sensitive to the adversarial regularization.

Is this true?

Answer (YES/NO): NO